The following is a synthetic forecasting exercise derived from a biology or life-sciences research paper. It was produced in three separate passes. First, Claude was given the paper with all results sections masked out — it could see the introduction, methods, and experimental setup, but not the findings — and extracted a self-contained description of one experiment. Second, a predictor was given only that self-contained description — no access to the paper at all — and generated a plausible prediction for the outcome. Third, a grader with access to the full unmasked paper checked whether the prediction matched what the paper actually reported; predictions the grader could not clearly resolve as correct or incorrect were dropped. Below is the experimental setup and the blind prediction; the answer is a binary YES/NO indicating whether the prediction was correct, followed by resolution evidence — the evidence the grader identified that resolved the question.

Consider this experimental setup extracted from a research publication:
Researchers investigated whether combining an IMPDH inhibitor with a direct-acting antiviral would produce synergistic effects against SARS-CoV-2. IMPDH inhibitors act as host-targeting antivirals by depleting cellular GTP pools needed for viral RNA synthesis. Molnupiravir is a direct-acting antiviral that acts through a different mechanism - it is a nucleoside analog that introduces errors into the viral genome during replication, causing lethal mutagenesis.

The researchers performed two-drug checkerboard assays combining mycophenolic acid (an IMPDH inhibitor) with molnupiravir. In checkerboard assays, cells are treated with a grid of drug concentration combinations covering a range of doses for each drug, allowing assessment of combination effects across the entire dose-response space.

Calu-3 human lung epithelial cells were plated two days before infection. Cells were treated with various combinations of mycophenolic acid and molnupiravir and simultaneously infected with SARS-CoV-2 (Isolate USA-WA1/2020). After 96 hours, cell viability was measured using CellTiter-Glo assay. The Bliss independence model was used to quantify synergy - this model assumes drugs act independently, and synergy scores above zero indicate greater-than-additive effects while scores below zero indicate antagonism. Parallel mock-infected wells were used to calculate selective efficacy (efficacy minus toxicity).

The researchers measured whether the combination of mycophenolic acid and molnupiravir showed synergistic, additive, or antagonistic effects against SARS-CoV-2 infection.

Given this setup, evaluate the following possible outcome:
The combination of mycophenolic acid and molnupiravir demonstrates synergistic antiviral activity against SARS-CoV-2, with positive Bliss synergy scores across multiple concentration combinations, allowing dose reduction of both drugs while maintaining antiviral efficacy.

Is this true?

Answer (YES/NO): NO